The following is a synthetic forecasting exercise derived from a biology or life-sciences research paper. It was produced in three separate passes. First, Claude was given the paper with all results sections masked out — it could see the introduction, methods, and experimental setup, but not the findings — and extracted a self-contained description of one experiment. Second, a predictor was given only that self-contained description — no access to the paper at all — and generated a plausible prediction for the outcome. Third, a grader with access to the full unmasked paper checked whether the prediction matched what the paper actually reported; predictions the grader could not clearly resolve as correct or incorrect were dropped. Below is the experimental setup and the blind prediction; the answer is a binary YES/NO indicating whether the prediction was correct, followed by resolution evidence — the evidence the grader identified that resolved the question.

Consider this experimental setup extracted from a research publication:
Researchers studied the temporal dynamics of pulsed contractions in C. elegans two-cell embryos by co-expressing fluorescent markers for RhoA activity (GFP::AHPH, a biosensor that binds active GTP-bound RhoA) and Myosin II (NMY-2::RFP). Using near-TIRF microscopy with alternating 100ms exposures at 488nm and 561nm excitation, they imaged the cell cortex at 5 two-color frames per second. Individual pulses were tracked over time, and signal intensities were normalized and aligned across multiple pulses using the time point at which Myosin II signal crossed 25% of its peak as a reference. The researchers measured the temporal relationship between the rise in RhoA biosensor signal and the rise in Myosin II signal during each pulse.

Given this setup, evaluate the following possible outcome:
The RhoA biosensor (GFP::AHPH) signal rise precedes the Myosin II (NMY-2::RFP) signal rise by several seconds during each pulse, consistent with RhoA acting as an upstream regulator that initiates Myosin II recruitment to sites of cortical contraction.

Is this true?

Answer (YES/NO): YES